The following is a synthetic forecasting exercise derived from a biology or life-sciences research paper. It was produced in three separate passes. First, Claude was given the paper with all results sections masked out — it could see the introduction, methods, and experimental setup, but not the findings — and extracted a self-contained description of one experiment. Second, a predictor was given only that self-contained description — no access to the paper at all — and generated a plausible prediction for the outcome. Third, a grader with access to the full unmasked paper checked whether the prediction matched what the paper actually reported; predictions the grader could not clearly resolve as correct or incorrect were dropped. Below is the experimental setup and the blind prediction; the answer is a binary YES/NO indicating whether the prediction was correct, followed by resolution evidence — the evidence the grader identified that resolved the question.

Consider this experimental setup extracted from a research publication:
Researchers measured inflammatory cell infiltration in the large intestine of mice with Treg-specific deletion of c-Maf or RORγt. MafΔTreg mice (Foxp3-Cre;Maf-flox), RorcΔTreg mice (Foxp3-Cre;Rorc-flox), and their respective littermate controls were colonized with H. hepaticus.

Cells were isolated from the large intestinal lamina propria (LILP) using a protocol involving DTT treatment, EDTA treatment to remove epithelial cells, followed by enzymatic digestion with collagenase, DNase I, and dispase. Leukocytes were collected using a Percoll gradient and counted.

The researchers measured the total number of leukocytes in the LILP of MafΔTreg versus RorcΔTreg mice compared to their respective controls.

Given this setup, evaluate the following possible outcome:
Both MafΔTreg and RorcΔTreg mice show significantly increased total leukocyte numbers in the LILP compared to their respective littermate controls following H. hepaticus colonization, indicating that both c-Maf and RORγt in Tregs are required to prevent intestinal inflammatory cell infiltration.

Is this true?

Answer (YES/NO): NO